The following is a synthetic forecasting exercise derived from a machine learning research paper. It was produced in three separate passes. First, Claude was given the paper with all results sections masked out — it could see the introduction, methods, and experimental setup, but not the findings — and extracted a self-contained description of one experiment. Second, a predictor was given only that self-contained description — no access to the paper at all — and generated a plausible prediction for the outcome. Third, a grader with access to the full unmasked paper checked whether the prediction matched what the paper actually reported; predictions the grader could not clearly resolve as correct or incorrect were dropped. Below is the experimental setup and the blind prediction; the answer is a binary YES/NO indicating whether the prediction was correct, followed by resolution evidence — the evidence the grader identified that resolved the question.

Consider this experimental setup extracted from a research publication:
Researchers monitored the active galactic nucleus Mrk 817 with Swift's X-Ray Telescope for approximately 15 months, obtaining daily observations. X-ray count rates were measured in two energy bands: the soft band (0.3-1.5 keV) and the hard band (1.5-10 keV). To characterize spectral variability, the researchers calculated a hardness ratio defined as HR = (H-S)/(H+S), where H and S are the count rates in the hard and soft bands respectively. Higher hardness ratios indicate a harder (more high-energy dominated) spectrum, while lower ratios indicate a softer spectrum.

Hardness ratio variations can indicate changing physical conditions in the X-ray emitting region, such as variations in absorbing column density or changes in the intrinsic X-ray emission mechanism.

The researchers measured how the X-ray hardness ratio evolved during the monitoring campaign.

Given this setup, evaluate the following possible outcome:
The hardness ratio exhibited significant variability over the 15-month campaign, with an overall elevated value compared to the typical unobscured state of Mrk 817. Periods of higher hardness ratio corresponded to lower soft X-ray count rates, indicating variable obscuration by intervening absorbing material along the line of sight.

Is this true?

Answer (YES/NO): NO